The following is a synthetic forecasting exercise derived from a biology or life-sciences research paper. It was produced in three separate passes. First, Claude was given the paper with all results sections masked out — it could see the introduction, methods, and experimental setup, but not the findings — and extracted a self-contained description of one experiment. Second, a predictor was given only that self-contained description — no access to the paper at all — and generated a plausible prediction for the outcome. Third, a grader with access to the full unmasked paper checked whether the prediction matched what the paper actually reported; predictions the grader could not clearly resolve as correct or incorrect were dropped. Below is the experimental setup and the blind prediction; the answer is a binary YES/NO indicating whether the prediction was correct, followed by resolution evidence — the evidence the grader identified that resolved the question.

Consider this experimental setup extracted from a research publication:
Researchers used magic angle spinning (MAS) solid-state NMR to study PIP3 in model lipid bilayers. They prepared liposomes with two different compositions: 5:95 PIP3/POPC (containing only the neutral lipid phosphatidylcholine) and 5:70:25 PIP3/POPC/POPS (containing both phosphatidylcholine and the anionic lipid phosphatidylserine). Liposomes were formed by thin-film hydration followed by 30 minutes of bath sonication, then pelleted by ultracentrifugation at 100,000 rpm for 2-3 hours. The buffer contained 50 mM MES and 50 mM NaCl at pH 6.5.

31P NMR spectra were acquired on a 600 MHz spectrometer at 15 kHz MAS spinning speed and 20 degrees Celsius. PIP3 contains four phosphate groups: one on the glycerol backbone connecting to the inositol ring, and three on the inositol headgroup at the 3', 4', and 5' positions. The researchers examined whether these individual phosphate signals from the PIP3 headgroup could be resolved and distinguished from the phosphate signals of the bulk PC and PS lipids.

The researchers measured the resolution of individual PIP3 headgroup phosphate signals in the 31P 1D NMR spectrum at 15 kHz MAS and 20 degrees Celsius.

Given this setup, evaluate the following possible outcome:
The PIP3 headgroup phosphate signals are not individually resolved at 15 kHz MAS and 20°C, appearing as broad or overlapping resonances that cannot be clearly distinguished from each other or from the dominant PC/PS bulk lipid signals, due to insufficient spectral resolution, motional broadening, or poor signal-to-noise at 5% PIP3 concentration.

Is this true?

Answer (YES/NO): NO